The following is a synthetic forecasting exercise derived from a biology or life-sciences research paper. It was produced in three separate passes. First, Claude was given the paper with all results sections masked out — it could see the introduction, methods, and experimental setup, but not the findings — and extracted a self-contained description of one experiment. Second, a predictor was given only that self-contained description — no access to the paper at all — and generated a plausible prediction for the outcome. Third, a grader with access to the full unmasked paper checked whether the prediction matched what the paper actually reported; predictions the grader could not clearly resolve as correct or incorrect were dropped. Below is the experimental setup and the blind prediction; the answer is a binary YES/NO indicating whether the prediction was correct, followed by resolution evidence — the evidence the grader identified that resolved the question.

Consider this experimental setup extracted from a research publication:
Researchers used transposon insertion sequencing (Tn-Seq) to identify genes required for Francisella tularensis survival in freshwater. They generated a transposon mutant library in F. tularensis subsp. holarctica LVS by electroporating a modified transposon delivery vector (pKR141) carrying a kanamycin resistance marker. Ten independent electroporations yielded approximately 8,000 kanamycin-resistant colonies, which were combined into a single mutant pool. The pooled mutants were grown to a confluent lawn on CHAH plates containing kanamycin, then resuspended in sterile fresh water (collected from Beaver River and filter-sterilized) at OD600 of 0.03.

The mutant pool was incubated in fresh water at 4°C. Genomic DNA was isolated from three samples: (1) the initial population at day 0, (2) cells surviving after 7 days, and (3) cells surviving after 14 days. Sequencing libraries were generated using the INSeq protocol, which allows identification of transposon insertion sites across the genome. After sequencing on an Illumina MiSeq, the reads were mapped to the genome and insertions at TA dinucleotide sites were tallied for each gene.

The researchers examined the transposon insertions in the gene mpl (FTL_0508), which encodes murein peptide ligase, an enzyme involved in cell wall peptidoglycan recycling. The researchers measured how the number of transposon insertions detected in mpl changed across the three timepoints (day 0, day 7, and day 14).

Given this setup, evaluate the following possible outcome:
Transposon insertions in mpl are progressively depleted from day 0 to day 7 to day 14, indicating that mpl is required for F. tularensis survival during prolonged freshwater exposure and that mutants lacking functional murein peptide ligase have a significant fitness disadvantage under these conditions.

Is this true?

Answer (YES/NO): YES